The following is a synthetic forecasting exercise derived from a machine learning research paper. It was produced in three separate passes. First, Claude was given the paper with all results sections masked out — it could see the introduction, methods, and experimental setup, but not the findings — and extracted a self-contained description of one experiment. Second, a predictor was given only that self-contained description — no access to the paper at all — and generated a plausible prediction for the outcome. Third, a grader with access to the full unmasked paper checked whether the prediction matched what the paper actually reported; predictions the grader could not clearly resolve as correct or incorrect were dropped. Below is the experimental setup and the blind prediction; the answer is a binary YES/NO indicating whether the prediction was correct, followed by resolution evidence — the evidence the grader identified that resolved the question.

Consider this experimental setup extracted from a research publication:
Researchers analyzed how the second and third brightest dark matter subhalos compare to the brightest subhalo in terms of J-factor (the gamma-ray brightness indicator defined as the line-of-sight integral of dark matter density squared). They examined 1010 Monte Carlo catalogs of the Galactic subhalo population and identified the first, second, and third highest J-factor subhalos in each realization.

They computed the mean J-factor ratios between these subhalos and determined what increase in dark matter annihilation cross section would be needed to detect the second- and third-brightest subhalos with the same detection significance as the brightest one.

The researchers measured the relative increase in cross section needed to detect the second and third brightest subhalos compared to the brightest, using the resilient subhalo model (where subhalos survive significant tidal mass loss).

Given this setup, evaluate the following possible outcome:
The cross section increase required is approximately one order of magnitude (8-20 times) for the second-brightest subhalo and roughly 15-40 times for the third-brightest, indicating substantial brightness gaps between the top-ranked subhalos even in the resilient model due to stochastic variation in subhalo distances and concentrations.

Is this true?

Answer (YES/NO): NO